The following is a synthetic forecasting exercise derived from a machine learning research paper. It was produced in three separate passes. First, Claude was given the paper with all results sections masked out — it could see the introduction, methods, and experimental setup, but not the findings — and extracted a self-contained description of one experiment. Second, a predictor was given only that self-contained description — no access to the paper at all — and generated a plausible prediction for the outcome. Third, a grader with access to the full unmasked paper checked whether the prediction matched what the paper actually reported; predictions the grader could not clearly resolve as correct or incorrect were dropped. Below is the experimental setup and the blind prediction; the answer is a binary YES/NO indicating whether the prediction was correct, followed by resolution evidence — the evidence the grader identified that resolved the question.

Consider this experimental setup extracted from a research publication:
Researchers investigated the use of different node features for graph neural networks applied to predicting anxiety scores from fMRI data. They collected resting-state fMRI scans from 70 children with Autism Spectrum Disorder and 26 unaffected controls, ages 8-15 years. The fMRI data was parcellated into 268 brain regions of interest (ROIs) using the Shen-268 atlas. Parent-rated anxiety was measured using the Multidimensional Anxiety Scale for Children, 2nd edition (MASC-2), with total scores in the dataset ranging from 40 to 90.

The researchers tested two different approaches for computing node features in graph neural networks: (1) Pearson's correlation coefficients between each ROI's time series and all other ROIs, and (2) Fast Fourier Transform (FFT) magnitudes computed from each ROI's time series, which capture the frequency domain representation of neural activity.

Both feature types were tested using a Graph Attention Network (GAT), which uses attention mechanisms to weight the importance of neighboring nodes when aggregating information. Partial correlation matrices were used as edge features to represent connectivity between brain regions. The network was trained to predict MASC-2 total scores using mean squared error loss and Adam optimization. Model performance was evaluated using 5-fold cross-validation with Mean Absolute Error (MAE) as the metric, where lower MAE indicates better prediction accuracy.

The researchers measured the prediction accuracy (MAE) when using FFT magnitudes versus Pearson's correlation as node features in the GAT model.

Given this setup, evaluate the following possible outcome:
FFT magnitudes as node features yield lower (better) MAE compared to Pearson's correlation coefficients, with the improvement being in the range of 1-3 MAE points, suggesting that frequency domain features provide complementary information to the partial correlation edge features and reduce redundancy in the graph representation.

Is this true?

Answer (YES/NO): NO